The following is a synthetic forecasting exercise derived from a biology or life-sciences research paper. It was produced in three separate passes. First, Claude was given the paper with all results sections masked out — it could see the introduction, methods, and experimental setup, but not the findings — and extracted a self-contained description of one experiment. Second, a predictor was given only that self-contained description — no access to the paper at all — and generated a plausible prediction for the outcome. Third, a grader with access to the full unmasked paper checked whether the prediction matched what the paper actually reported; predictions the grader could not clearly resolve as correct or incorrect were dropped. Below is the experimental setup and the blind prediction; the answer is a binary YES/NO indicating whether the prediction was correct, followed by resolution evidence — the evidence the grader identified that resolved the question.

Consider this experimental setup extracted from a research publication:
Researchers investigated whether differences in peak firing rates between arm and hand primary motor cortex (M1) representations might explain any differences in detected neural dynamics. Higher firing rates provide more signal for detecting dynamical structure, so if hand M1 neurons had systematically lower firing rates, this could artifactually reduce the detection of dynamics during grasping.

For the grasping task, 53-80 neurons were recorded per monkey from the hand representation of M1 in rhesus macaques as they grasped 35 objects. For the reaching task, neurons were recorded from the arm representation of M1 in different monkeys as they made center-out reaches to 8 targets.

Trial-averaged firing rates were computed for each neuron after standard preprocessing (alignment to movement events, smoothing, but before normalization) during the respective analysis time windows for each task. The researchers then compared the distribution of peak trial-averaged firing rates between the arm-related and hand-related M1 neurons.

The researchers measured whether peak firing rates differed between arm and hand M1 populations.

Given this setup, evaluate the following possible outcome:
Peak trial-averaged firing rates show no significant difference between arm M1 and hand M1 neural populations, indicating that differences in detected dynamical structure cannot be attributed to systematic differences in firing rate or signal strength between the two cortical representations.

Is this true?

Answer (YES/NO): NO